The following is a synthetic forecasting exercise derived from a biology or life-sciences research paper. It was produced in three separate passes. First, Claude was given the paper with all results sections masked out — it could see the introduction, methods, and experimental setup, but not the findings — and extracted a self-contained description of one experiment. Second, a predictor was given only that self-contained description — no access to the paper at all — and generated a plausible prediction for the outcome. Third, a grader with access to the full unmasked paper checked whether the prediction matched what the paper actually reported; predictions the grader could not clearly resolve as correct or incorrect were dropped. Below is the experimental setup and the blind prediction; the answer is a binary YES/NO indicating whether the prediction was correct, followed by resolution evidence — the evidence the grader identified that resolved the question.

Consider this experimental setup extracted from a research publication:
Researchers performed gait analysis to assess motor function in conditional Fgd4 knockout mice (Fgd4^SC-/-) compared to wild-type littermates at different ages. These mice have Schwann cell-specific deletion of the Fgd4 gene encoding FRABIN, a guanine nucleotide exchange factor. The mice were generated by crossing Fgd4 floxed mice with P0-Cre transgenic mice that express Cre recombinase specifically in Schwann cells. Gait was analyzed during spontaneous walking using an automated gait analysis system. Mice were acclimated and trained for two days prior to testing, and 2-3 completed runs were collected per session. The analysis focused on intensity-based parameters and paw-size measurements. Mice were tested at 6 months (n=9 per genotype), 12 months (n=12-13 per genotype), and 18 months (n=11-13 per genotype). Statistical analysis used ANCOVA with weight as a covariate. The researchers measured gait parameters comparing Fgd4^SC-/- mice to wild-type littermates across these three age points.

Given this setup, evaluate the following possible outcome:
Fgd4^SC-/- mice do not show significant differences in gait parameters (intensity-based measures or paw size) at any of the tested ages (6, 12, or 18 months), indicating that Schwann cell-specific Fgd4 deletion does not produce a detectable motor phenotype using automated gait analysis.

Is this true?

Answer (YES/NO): NO